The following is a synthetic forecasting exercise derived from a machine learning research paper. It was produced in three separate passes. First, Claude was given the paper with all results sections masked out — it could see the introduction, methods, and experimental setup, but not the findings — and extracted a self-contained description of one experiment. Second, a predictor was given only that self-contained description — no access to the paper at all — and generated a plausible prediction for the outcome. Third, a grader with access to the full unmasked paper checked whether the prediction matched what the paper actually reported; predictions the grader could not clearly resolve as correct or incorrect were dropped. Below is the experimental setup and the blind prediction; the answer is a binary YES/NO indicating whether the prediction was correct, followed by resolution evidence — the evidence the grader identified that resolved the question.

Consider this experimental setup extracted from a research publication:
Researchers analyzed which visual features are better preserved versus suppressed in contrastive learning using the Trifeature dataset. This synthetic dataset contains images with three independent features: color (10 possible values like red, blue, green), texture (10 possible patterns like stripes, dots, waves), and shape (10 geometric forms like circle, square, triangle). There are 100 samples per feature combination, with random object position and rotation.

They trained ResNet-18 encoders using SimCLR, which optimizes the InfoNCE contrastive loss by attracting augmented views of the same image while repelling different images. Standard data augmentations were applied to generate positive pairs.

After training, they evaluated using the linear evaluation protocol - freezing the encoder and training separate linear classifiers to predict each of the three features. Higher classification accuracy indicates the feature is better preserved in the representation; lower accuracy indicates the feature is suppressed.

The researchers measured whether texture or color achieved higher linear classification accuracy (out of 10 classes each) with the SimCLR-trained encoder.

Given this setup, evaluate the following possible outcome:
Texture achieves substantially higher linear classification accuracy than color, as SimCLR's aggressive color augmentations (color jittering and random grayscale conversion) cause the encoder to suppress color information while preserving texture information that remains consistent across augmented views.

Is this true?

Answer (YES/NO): NO